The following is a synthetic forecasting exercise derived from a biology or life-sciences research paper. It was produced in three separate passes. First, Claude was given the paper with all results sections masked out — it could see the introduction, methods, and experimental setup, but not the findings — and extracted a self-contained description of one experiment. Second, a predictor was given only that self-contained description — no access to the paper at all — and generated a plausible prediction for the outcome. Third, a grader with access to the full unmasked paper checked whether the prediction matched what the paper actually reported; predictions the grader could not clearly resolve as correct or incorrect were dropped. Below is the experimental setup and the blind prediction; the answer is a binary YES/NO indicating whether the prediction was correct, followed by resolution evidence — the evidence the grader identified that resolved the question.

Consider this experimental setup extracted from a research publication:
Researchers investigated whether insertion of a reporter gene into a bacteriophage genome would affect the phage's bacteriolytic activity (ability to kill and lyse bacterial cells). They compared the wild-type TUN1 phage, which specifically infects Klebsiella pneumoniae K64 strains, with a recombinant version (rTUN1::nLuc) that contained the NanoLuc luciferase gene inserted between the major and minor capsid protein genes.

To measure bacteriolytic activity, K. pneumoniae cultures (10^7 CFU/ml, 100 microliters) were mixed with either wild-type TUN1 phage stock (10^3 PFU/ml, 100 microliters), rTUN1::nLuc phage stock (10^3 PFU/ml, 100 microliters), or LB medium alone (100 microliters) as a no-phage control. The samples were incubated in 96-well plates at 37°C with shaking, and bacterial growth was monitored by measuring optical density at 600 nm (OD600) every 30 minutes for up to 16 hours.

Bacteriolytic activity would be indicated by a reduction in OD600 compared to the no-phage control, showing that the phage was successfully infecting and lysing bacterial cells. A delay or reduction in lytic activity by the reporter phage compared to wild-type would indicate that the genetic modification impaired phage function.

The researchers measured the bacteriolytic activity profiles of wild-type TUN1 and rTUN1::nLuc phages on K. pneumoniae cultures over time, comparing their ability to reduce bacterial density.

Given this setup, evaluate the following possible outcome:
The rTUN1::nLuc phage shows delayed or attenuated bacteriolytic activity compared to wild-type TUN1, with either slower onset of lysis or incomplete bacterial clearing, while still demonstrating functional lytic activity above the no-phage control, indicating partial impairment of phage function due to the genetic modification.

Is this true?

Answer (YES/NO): NO